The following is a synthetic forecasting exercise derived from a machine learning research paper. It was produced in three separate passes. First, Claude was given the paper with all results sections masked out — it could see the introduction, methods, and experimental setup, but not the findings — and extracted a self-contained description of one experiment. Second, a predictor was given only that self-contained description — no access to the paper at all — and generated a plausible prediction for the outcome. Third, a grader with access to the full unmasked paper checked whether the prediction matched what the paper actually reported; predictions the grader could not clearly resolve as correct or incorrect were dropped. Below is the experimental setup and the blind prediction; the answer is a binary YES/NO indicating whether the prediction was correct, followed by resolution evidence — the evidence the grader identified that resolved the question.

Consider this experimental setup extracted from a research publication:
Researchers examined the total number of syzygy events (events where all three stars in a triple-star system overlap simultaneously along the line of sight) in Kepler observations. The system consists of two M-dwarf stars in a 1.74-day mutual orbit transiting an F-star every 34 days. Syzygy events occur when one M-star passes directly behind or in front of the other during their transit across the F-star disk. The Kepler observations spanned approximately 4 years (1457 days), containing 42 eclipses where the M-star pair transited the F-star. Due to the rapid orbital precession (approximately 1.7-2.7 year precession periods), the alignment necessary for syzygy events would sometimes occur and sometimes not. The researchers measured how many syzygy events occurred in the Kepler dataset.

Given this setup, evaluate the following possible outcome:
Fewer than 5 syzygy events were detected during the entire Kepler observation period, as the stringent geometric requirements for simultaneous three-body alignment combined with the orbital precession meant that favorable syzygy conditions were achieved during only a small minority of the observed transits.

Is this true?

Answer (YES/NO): YES